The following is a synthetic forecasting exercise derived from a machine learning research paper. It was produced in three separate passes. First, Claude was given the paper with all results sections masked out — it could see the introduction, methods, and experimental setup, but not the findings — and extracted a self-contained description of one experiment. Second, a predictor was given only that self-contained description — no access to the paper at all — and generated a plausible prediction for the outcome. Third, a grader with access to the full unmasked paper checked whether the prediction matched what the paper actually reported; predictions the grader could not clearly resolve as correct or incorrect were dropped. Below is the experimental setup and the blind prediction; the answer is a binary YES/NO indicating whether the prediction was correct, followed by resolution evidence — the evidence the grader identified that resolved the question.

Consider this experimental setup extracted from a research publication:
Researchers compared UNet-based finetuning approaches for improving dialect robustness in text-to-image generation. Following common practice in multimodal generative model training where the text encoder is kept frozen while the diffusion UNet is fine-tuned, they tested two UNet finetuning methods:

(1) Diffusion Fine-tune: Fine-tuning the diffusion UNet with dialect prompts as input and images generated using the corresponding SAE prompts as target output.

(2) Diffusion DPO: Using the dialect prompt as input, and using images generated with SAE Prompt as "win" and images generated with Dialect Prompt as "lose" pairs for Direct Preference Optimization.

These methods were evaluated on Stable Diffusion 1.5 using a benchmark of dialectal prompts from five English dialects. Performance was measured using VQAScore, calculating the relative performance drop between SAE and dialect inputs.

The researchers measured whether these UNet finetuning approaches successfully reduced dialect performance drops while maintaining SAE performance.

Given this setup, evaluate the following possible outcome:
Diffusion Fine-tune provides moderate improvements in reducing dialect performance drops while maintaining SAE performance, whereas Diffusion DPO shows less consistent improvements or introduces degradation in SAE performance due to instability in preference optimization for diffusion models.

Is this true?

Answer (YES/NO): NO